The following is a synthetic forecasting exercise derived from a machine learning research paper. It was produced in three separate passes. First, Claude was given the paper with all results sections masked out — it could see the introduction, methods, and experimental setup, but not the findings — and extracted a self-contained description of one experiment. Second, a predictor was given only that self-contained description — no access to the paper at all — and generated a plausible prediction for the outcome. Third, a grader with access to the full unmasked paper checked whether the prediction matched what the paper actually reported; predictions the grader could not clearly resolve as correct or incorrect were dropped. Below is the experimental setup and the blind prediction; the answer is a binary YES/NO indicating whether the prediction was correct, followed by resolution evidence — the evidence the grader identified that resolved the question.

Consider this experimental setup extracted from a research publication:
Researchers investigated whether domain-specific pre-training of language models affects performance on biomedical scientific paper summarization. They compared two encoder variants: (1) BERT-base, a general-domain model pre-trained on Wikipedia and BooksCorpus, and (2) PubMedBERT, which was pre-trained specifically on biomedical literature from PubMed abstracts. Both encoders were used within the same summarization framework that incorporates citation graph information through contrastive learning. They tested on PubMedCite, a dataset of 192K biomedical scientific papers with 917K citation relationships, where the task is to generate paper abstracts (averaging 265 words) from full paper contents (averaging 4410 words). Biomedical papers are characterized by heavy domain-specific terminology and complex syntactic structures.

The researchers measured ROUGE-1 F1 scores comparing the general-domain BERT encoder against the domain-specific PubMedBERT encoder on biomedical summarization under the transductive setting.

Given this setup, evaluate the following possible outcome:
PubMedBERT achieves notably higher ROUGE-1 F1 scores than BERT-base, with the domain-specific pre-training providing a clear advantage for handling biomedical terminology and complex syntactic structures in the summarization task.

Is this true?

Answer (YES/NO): YES